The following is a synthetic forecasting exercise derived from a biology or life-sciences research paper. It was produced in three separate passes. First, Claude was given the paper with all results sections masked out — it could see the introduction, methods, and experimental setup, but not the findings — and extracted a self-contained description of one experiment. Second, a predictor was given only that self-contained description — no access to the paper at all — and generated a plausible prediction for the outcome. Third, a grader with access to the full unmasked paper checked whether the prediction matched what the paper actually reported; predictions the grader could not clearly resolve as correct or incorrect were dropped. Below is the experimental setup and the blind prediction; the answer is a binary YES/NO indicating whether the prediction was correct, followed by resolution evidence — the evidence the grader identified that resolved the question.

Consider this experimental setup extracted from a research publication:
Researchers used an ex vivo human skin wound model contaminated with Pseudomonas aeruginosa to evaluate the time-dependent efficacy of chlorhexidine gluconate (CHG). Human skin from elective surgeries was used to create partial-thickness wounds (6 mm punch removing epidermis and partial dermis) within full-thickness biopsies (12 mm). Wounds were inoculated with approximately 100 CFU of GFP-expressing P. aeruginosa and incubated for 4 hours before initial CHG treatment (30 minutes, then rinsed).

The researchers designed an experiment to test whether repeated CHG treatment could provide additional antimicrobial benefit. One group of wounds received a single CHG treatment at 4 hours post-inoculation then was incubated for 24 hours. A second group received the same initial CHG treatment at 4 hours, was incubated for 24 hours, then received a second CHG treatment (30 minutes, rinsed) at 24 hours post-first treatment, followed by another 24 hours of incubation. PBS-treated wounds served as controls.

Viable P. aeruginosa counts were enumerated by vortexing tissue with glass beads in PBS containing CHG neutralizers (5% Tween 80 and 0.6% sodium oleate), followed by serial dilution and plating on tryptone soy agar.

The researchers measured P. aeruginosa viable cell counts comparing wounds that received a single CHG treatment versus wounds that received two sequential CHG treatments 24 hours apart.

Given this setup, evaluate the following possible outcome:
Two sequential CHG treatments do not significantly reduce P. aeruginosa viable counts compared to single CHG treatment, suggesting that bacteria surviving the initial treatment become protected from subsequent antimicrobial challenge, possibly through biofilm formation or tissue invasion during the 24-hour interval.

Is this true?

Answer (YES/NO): YES